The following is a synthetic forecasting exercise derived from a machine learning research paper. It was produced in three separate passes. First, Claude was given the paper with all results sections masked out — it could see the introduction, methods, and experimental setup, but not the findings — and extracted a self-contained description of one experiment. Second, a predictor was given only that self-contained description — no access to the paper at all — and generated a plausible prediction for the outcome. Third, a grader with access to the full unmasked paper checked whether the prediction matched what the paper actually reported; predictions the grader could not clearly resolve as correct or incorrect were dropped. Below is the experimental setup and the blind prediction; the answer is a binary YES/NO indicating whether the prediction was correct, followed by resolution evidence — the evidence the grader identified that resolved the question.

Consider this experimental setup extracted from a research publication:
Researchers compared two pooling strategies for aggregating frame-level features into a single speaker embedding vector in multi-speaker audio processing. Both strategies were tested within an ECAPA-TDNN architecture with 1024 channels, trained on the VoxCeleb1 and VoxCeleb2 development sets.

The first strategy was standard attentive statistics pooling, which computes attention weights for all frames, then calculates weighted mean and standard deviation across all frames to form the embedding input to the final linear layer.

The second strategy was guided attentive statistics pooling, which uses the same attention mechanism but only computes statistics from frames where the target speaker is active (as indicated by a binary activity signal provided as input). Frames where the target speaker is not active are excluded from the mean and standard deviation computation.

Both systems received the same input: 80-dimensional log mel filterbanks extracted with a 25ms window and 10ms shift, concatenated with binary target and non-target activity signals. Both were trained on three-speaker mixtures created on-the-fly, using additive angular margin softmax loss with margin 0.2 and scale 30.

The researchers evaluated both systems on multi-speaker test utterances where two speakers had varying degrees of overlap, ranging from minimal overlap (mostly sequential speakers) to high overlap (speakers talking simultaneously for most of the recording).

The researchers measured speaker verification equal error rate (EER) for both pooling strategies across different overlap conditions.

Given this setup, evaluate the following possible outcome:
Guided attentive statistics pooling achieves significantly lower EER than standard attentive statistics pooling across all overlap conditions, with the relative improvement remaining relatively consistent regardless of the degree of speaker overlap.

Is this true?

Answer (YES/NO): NO